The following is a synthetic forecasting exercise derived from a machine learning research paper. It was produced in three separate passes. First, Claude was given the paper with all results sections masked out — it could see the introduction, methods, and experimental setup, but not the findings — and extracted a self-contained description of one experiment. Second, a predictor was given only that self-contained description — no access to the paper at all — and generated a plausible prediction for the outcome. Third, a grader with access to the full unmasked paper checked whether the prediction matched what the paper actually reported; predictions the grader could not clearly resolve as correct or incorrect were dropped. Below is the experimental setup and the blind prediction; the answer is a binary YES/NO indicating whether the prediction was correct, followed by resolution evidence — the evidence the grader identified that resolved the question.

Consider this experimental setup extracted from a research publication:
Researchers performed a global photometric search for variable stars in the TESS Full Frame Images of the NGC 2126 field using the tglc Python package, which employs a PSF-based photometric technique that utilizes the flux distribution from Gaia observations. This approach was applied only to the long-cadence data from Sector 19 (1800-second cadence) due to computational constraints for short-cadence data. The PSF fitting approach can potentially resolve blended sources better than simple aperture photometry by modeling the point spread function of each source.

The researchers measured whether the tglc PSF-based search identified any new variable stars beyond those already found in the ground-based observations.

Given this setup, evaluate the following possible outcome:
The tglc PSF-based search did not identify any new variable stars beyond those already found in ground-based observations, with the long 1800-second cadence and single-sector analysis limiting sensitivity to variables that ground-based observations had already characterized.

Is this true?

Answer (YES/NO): NO